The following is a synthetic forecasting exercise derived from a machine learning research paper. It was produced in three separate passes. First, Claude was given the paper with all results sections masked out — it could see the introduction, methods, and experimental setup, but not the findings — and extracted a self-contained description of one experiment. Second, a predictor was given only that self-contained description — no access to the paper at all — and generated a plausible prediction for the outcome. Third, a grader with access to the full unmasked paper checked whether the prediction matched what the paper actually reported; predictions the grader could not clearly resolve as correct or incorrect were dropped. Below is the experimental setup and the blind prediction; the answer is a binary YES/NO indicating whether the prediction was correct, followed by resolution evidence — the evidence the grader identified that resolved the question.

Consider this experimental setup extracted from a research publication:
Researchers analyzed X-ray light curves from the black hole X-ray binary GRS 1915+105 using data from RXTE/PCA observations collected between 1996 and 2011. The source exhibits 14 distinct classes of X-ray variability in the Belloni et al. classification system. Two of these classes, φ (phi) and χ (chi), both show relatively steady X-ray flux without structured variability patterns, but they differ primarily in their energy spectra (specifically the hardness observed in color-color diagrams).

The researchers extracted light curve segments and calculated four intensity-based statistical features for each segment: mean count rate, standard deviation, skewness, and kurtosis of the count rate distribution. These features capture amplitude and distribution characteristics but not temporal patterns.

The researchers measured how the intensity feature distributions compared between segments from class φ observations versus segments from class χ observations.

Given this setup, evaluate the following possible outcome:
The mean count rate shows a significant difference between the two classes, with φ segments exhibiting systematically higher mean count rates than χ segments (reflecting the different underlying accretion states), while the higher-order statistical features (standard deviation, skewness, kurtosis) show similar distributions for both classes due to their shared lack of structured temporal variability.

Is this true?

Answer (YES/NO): NO